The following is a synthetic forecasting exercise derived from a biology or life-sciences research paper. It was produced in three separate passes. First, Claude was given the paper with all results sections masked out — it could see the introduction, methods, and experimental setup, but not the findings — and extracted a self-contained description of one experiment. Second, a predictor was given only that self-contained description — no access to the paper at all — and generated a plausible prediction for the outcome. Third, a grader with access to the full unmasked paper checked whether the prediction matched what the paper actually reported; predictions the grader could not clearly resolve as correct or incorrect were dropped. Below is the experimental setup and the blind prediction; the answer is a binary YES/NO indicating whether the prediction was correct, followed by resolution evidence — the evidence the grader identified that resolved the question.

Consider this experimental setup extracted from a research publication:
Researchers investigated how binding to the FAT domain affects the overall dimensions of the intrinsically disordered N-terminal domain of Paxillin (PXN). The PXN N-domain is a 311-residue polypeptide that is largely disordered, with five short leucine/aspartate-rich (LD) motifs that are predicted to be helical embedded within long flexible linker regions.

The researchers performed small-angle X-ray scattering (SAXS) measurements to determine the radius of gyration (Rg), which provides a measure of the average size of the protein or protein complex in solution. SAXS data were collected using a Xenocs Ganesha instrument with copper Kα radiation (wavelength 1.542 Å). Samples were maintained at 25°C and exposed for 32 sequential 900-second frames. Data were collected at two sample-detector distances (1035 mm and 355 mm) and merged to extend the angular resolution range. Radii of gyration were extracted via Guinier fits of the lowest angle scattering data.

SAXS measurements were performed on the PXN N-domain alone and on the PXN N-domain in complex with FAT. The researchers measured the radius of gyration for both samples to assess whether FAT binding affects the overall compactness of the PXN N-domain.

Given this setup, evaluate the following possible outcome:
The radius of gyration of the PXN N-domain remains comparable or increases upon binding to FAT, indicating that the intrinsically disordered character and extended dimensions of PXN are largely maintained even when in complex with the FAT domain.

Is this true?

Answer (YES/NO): NO